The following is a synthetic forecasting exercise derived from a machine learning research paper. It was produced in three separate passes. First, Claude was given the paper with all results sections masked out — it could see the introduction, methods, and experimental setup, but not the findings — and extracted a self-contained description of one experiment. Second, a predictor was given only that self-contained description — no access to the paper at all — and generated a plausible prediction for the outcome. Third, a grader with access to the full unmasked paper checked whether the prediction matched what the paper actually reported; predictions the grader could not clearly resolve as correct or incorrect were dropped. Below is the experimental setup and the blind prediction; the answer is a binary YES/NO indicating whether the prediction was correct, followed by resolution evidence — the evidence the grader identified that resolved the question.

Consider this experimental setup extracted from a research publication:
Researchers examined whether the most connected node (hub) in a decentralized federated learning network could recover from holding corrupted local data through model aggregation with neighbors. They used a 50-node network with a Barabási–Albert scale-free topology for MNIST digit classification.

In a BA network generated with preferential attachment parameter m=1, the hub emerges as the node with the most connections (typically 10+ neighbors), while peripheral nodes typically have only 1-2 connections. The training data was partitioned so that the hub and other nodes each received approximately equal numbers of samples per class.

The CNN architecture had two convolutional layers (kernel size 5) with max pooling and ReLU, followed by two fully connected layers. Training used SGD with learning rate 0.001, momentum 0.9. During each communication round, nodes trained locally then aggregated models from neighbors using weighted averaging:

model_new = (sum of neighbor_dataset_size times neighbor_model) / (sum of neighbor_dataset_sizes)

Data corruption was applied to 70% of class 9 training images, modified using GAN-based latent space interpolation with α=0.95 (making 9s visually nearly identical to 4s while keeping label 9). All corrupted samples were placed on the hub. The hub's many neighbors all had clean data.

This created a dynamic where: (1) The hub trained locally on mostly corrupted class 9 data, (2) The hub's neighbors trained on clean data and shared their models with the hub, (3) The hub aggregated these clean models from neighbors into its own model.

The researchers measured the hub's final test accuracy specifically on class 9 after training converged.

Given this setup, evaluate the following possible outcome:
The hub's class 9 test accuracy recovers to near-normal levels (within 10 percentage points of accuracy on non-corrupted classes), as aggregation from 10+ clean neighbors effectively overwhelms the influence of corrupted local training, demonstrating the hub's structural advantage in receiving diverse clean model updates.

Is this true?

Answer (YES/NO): YES